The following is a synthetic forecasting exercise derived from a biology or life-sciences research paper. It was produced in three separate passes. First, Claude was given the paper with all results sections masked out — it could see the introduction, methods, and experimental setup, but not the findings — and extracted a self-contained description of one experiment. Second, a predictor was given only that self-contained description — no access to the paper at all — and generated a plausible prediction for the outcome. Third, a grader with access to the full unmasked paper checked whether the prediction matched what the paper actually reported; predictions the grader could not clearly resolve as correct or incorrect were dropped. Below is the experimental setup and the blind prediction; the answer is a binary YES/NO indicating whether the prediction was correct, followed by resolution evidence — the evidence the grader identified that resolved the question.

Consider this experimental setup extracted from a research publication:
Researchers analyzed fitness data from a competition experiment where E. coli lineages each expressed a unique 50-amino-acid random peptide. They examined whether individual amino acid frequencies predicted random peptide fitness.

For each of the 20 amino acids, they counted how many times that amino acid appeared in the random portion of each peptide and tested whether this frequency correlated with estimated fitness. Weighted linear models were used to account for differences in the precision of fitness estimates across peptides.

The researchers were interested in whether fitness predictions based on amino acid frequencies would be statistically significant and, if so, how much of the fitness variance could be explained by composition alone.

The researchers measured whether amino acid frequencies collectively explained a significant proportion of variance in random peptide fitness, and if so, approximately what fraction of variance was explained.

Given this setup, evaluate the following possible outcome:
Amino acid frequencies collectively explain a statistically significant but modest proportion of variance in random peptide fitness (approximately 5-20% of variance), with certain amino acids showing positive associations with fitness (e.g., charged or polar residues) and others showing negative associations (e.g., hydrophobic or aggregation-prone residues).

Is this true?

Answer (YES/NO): YES